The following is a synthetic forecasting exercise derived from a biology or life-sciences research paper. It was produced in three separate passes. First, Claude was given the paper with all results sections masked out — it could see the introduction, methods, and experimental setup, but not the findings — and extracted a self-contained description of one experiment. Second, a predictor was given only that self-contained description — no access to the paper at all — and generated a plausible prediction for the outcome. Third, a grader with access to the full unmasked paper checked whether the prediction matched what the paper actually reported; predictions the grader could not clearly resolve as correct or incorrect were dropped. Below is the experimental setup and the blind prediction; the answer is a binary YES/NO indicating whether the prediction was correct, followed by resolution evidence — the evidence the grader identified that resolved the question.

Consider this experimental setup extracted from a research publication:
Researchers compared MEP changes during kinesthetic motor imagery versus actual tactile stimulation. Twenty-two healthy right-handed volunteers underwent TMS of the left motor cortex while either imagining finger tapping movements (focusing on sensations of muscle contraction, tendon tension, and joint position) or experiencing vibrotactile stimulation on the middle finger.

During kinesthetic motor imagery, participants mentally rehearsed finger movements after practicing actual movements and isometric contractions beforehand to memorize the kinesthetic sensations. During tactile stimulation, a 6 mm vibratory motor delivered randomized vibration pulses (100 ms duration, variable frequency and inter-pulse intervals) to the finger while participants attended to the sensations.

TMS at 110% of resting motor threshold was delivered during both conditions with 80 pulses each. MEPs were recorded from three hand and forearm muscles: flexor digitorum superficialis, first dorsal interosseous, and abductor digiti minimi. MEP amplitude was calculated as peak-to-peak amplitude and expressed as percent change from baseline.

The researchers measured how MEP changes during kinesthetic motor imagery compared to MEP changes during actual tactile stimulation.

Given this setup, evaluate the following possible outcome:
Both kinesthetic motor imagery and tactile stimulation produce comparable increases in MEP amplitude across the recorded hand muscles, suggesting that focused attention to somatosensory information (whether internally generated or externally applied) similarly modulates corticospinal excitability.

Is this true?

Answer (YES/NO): NO